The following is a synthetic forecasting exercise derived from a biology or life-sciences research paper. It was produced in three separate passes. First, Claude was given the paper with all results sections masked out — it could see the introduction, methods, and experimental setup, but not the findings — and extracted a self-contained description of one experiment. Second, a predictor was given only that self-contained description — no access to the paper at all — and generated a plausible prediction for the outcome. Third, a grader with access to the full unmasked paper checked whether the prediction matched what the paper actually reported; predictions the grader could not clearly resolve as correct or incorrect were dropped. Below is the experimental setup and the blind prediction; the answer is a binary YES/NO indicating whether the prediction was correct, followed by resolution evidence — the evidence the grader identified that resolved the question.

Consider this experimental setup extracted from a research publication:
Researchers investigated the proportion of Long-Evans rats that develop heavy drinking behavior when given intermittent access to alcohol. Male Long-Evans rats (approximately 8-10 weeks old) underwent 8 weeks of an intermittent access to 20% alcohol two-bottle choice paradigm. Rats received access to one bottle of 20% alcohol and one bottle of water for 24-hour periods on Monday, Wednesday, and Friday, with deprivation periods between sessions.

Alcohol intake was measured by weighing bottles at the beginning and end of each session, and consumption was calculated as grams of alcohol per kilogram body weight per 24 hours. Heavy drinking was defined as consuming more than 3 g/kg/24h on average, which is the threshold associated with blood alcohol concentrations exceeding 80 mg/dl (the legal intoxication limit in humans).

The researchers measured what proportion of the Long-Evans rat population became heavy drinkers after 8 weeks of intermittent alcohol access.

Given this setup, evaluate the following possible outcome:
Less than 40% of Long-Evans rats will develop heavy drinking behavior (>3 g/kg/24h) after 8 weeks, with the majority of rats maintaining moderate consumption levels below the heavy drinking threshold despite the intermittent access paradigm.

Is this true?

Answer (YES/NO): NO